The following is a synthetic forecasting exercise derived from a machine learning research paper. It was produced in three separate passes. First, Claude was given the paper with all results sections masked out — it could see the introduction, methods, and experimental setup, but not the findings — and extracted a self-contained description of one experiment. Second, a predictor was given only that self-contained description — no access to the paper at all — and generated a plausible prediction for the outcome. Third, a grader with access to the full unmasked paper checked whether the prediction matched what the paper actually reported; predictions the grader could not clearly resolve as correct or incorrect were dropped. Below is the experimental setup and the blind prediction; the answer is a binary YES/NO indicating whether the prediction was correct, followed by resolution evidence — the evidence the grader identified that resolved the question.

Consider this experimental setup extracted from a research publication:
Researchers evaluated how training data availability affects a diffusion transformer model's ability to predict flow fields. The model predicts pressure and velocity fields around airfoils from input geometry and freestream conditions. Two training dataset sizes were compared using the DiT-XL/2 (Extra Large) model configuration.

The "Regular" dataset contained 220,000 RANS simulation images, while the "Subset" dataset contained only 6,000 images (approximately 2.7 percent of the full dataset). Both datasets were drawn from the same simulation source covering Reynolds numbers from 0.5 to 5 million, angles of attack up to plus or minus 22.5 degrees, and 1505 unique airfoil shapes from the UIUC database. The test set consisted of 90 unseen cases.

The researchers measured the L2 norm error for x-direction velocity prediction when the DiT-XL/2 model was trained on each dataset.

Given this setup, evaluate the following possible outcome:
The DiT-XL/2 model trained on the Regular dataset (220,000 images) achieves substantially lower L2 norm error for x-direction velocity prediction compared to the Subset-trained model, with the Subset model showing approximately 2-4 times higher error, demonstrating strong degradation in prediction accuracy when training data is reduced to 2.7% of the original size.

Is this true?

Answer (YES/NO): NO